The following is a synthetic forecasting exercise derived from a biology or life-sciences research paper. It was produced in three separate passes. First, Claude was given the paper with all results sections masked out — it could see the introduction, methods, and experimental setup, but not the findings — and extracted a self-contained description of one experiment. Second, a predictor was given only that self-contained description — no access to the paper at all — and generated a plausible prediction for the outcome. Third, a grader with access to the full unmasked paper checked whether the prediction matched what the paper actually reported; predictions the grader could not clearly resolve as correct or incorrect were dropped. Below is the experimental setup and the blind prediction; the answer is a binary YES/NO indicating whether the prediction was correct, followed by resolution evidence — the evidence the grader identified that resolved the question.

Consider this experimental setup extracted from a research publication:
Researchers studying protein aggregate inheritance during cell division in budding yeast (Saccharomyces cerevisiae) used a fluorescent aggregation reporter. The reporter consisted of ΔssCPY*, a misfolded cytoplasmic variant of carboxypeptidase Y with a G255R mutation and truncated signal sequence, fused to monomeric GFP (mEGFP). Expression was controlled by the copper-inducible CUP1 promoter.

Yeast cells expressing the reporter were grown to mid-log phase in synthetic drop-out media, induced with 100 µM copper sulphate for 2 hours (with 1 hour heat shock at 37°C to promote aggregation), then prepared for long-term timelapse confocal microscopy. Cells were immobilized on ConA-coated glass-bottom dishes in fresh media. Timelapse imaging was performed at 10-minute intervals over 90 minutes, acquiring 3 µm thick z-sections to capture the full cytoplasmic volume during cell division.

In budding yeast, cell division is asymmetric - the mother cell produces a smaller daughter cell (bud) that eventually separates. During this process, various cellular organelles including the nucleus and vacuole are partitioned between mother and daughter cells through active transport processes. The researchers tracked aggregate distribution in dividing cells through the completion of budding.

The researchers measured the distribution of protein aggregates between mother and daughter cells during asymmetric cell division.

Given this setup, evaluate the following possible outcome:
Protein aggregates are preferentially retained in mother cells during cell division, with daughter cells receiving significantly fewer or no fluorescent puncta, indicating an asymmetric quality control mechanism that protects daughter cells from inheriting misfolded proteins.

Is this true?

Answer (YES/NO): YES